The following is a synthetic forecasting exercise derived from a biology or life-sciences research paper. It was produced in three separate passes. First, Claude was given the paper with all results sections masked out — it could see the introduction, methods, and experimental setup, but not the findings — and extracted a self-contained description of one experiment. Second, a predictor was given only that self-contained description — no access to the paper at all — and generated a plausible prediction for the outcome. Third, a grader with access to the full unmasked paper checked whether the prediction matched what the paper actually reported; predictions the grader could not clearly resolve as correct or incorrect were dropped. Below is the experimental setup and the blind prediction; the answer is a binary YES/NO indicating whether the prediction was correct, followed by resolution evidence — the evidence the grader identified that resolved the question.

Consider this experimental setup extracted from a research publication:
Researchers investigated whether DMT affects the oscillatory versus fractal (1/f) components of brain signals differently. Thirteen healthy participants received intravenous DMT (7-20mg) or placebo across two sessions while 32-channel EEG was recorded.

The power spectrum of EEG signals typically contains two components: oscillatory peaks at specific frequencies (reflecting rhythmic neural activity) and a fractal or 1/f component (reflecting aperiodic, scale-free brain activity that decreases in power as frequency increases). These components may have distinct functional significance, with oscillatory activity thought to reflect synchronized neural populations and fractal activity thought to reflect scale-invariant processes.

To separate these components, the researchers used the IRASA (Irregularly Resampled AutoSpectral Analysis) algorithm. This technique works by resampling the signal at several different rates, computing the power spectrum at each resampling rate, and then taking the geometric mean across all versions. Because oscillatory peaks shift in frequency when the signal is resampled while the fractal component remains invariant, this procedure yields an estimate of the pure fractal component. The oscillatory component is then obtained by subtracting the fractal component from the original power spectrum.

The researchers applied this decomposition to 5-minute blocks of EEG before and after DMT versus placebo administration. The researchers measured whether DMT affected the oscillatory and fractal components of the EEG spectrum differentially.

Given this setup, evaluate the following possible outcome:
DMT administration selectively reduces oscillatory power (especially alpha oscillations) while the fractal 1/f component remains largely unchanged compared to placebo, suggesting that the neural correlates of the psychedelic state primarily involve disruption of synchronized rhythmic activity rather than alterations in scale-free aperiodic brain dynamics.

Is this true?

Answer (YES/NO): NO